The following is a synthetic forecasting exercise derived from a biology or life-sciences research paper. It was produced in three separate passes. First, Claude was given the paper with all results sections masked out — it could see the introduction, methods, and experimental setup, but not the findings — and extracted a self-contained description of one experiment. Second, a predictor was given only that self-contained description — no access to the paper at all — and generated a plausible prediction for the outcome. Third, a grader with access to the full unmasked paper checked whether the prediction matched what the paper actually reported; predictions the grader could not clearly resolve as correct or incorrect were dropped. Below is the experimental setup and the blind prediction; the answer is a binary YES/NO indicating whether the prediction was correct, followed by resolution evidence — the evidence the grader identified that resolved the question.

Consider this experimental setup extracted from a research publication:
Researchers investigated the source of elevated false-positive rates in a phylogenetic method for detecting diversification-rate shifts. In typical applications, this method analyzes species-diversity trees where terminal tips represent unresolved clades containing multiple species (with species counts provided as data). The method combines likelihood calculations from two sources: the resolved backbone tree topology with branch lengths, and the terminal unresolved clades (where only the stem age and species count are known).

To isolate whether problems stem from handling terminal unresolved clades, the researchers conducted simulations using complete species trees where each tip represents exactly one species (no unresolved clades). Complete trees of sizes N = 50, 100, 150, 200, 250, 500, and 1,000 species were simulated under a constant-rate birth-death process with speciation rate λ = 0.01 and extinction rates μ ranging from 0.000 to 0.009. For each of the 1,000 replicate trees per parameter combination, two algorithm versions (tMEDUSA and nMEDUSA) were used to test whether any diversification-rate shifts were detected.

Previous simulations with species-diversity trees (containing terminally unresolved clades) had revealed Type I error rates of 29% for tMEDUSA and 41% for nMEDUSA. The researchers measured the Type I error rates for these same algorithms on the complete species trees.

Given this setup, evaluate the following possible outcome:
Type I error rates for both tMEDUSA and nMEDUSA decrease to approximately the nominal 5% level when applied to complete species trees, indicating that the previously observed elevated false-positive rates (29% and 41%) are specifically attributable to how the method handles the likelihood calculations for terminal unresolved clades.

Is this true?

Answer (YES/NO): NO